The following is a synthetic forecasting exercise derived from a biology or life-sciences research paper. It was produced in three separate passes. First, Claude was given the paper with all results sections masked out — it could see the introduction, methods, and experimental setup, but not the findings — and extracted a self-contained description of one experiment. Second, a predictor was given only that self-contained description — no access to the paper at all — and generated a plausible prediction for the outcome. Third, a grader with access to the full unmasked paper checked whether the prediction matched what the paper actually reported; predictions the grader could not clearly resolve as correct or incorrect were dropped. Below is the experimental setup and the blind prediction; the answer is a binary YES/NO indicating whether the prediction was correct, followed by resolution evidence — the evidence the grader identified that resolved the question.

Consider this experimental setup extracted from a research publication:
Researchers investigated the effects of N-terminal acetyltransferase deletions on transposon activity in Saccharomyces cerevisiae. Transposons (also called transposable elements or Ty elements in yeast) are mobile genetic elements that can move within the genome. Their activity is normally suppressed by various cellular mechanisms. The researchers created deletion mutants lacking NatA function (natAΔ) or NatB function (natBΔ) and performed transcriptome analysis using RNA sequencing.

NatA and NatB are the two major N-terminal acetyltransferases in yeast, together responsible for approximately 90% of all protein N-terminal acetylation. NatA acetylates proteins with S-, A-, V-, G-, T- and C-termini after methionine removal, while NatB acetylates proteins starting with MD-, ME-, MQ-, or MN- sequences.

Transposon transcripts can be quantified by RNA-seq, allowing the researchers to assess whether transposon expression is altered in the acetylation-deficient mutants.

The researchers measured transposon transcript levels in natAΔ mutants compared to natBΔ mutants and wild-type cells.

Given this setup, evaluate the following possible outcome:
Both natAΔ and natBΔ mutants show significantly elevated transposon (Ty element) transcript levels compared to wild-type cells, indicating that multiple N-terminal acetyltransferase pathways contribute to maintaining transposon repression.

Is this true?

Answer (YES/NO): NO